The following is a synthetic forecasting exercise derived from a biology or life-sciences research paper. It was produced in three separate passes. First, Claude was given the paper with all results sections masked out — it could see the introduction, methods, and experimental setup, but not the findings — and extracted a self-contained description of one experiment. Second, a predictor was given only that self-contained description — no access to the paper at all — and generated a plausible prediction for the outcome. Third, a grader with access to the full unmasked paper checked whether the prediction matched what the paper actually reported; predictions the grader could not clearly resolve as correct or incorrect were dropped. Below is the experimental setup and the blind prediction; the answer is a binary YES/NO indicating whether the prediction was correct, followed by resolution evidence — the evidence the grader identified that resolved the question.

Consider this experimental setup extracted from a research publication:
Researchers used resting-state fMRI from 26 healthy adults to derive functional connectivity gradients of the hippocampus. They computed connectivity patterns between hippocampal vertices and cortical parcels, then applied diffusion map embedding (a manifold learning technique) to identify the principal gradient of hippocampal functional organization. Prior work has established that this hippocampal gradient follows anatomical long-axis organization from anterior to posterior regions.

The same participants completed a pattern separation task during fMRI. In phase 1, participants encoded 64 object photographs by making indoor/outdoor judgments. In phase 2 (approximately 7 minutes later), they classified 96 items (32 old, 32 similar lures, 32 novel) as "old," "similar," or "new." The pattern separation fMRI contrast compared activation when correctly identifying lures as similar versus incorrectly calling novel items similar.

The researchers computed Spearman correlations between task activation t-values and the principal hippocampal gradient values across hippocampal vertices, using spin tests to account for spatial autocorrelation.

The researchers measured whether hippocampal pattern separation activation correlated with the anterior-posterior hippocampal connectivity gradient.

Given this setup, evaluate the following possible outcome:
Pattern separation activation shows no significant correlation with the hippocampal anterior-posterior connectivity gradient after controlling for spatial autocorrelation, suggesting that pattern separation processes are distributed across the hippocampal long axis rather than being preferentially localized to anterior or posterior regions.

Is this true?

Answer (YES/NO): NO